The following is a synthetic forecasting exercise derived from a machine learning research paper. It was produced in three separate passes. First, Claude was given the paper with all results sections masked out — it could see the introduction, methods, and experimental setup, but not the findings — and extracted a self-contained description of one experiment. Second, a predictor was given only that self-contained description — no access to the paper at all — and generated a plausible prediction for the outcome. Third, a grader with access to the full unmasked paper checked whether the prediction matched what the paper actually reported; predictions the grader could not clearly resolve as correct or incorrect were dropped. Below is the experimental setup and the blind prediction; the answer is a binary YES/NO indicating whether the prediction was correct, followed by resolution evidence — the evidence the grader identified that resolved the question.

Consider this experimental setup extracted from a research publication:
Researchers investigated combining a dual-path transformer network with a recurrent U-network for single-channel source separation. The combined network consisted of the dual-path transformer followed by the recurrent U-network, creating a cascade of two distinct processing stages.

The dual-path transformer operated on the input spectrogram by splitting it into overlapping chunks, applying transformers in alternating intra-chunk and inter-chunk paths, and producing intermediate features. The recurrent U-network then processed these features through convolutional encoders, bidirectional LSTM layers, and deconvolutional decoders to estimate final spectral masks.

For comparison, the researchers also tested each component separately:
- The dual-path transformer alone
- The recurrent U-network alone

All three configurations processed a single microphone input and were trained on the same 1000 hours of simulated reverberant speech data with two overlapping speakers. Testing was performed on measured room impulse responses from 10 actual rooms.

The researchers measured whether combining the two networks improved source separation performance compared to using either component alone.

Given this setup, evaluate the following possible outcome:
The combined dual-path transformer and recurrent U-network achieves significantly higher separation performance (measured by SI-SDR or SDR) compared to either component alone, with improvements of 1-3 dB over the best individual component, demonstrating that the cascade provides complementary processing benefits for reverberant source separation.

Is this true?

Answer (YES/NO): NO